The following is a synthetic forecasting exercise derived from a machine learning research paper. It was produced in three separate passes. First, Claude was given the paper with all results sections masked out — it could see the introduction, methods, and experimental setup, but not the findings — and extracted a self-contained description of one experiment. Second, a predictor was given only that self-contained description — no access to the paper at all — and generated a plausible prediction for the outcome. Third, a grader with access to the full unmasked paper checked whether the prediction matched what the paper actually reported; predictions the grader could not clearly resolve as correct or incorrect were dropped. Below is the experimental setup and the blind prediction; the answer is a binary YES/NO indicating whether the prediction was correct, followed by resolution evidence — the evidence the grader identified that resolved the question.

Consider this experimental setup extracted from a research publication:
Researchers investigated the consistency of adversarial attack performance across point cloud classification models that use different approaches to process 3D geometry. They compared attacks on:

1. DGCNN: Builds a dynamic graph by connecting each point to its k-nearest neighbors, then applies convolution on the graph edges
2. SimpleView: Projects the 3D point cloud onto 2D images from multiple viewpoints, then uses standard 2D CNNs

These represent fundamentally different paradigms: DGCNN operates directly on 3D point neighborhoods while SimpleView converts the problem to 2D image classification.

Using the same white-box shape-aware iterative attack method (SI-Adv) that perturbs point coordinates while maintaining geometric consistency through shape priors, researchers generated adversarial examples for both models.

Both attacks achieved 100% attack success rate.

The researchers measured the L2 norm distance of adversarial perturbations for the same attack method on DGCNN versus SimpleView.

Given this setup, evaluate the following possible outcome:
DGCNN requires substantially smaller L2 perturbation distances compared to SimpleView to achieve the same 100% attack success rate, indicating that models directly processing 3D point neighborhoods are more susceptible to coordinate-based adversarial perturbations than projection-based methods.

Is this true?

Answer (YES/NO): YES